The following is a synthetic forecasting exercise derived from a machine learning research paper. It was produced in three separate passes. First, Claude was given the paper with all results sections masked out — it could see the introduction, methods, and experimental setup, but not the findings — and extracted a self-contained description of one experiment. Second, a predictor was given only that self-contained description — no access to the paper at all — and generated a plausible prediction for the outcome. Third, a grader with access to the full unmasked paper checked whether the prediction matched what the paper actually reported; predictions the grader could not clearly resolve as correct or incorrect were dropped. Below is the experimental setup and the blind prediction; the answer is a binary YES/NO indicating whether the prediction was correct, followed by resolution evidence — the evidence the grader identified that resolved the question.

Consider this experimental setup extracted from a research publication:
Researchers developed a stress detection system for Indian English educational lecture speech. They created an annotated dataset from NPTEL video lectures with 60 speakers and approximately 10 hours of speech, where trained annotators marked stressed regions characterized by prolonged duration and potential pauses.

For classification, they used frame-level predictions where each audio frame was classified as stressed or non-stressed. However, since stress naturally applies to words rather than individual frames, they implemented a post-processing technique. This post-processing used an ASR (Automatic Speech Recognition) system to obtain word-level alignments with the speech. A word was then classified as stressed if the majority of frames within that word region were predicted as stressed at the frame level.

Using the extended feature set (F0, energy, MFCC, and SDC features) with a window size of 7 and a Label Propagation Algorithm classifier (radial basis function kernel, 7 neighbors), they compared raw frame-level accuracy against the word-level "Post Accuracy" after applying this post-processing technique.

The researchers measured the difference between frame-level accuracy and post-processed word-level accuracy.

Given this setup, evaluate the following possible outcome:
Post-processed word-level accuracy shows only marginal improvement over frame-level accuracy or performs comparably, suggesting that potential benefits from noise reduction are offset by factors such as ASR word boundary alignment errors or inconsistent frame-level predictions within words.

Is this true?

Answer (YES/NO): NO